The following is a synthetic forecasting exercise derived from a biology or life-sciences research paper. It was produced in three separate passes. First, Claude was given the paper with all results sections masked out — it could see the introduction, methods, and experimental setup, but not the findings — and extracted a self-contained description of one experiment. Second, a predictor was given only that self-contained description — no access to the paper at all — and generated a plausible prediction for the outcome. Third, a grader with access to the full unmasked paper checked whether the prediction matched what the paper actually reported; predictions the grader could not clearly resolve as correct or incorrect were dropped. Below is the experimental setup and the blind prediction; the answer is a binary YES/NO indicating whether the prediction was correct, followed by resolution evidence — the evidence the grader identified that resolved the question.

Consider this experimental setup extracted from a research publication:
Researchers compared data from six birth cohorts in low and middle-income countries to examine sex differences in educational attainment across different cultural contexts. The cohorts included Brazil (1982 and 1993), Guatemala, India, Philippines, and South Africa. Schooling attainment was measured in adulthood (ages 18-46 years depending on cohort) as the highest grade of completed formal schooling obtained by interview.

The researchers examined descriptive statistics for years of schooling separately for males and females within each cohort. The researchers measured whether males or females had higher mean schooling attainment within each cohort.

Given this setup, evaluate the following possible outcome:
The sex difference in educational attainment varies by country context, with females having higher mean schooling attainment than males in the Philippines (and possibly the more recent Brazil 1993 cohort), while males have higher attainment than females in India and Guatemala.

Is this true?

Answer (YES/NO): NO